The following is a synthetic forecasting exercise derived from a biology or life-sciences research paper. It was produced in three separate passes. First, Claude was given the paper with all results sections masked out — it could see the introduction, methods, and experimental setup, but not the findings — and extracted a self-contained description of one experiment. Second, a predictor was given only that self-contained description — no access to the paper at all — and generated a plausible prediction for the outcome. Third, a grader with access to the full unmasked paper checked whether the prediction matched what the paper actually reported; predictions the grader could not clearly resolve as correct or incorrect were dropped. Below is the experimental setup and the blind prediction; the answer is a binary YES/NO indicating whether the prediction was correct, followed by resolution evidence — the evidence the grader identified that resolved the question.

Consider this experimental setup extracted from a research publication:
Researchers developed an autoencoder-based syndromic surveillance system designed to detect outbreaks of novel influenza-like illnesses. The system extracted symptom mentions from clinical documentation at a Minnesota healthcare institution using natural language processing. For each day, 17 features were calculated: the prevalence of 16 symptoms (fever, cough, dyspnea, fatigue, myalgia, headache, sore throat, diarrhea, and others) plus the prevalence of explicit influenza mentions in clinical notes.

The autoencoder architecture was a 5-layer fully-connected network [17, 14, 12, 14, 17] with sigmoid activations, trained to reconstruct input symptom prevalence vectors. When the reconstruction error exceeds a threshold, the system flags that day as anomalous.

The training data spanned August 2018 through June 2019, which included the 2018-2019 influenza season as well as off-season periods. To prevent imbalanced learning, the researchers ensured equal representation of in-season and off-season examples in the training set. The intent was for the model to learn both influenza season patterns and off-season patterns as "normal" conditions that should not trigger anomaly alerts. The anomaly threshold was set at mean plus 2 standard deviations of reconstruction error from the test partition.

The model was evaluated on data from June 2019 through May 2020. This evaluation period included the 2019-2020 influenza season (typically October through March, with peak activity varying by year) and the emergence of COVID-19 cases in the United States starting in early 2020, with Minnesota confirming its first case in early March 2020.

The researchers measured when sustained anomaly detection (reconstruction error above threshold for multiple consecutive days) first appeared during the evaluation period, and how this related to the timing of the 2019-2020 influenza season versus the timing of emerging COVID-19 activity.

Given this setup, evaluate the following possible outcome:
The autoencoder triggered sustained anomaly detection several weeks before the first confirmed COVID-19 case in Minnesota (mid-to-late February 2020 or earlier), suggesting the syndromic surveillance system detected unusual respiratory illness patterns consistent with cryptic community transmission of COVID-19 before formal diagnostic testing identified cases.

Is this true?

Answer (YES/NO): YES